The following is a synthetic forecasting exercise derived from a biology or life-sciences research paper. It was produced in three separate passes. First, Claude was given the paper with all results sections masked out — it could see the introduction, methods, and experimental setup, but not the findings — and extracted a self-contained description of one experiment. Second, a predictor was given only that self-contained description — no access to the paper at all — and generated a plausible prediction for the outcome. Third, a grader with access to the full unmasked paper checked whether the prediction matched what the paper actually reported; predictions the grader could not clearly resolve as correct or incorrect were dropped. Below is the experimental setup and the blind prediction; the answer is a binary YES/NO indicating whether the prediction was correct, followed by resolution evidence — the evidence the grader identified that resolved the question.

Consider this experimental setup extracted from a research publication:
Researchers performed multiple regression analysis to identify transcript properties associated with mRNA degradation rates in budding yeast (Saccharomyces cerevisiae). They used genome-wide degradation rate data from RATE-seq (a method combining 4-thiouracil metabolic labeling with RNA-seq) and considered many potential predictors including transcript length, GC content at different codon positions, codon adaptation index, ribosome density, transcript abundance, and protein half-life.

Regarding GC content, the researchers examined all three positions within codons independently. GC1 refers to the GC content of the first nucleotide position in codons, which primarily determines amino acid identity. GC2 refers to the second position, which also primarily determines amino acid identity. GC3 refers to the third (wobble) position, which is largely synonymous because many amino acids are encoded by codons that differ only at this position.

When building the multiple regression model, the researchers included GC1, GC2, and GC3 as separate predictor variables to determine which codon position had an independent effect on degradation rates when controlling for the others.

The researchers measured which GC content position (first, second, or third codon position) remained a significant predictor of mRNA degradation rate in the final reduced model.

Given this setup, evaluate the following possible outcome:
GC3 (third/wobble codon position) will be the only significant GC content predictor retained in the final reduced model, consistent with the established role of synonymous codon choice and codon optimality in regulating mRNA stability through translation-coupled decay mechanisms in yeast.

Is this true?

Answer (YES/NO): YES